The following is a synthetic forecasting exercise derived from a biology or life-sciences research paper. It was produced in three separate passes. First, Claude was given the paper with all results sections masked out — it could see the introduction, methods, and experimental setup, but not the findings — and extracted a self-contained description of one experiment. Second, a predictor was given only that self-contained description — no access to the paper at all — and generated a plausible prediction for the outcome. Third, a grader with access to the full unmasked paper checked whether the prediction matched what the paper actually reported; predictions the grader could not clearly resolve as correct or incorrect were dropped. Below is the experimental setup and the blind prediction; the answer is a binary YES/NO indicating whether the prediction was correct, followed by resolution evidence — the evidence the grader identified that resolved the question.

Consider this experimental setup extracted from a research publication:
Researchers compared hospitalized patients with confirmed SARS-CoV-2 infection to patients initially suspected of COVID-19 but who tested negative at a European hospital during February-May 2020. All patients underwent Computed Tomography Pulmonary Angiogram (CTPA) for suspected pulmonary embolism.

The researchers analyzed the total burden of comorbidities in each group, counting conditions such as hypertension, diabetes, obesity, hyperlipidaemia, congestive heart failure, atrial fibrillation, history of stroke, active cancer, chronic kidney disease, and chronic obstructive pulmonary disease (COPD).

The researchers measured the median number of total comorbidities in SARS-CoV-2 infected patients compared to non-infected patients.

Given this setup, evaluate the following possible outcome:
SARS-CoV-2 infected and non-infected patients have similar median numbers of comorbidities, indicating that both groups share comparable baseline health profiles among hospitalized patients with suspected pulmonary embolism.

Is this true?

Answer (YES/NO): NO